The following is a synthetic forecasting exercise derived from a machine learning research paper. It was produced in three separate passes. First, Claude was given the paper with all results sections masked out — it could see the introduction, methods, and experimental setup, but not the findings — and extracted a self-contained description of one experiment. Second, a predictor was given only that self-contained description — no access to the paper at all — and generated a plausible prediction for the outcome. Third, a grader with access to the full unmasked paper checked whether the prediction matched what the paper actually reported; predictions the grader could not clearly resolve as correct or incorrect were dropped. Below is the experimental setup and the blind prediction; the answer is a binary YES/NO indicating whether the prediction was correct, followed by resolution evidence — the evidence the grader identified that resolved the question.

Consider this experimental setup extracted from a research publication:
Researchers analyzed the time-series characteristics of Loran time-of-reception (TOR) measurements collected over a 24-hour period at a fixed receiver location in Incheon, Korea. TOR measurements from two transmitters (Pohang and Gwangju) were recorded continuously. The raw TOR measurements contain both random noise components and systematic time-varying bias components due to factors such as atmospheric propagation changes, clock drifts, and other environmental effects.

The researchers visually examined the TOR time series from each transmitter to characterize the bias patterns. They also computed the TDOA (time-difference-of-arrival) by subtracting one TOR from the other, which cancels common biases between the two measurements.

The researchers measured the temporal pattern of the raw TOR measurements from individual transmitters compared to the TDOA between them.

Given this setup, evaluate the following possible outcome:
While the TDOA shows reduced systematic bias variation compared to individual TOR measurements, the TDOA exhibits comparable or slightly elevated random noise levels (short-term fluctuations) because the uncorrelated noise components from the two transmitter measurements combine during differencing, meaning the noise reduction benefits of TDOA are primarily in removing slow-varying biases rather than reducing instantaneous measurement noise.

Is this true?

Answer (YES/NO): YES